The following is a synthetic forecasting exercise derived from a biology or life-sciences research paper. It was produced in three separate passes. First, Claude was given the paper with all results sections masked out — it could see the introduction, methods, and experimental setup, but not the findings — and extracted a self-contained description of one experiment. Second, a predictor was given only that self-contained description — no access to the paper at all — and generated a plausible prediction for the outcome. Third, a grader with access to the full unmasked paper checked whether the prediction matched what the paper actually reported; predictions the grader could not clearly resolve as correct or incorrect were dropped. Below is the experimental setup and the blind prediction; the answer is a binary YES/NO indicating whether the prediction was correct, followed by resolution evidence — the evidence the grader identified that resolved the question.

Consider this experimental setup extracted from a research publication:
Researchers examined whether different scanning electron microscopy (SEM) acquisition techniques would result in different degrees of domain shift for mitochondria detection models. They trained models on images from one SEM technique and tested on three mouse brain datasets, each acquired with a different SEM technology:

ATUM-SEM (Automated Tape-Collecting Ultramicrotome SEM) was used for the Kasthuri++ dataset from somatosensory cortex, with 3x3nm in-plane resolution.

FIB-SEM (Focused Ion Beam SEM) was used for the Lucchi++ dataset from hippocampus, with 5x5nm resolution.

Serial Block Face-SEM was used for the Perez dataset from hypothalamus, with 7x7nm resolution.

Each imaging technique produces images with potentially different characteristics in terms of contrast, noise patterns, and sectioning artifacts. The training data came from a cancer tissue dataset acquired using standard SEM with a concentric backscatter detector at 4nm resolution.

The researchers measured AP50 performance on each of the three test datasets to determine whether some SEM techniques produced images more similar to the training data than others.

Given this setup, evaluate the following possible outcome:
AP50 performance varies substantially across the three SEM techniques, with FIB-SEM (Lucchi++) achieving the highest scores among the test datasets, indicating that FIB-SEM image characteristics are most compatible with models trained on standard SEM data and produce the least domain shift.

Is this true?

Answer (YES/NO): YES